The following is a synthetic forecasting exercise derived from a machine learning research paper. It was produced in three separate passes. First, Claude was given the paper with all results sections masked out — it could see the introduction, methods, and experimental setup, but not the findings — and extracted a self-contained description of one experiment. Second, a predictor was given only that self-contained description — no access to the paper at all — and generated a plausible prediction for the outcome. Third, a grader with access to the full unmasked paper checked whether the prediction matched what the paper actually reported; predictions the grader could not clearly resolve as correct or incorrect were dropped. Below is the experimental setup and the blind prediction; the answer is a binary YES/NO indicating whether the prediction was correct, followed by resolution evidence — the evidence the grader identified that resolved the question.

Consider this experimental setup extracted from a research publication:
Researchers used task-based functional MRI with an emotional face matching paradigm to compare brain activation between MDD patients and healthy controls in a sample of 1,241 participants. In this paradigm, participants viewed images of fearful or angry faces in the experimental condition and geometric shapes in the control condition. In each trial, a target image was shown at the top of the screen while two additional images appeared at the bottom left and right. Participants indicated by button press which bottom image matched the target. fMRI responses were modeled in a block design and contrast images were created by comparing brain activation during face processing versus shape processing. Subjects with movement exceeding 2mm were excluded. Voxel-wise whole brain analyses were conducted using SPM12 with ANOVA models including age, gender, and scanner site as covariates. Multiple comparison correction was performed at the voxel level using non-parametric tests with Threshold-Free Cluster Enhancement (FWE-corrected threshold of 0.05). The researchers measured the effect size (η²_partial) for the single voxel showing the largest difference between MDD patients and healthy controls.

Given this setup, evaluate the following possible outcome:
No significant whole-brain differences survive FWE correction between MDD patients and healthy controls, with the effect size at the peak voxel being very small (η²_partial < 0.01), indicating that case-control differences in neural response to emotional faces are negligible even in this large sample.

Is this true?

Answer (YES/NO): NO